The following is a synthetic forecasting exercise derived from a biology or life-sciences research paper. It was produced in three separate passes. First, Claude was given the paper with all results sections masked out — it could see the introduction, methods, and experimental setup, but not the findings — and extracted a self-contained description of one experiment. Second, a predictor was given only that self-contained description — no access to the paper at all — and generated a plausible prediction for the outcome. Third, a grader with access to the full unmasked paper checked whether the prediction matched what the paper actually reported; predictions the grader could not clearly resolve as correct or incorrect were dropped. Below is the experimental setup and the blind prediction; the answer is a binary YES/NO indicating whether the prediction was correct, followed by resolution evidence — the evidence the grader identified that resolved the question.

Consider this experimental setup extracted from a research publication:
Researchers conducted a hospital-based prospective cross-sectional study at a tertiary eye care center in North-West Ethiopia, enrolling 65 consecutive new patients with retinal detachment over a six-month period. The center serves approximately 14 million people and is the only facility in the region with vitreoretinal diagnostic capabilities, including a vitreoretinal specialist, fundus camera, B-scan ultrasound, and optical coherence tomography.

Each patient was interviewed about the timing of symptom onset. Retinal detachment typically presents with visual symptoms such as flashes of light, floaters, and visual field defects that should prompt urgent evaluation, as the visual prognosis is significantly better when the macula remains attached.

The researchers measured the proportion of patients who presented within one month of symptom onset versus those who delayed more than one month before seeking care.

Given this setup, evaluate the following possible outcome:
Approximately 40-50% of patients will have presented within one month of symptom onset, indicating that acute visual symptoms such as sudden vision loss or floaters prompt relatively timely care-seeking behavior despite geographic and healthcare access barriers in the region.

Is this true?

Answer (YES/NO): NO